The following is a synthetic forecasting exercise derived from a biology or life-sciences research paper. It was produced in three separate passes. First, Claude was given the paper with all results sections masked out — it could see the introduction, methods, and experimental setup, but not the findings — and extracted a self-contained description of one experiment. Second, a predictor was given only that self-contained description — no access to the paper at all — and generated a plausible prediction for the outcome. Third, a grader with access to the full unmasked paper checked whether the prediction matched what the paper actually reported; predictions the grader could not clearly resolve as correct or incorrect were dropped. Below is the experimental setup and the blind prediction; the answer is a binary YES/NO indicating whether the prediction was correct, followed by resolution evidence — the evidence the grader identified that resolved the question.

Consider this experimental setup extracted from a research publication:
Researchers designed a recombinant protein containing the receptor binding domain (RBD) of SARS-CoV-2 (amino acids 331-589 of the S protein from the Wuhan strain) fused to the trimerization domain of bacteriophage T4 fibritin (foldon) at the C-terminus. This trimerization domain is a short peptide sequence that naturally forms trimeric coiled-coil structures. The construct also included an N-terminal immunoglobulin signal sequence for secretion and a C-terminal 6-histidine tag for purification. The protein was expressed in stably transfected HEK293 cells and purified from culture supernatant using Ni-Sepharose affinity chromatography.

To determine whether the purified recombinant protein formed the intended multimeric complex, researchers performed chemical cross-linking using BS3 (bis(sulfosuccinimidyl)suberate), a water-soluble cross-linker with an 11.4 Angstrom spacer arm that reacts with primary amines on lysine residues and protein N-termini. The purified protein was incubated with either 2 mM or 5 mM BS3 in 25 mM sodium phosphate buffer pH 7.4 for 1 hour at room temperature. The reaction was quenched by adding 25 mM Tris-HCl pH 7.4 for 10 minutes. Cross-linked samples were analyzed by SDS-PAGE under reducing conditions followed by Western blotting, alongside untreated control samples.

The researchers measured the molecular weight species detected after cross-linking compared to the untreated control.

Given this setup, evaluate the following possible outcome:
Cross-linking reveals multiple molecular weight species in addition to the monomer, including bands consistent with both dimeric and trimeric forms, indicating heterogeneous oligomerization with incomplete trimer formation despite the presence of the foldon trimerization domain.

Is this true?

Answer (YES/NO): NO